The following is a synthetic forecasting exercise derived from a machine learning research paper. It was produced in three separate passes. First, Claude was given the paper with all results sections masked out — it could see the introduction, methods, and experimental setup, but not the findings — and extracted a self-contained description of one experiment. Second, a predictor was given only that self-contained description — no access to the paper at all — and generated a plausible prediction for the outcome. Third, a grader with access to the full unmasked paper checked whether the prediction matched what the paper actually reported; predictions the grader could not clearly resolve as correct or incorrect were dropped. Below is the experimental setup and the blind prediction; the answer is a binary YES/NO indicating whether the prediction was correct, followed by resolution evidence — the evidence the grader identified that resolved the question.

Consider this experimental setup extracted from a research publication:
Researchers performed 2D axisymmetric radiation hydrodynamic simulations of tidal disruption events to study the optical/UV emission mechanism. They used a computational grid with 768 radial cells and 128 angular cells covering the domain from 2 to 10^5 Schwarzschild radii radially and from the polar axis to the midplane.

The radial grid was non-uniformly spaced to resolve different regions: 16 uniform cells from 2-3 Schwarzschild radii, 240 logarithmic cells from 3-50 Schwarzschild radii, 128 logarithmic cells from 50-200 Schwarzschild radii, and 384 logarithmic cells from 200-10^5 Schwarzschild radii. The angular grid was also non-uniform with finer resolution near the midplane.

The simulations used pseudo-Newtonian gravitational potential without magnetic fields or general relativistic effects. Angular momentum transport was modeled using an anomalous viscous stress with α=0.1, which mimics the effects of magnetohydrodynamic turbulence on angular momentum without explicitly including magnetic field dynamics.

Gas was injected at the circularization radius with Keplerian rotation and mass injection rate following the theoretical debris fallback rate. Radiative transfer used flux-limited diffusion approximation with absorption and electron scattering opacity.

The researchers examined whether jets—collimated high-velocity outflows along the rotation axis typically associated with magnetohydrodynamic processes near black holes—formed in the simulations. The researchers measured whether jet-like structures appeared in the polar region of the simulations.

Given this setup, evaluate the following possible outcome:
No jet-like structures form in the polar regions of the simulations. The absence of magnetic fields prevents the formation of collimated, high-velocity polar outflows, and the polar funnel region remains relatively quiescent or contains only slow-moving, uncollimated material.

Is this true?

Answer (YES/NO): YES